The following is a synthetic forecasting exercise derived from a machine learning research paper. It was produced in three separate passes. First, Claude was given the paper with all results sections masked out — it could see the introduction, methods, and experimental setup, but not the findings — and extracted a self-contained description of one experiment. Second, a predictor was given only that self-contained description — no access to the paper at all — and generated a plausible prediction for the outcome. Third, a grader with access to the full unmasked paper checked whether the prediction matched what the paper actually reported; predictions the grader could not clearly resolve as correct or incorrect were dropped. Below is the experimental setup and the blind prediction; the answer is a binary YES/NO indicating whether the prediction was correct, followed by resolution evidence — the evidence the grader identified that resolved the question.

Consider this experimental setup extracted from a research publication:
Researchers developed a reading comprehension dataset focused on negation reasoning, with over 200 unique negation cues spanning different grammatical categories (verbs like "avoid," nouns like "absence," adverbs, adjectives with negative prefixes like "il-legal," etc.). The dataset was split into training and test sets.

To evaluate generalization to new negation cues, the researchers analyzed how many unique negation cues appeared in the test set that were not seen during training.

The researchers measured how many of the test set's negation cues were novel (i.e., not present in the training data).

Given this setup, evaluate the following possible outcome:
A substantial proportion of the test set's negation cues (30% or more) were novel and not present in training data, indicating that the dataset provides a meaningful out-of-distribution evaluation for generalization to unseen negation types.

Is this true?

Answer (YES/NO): YES